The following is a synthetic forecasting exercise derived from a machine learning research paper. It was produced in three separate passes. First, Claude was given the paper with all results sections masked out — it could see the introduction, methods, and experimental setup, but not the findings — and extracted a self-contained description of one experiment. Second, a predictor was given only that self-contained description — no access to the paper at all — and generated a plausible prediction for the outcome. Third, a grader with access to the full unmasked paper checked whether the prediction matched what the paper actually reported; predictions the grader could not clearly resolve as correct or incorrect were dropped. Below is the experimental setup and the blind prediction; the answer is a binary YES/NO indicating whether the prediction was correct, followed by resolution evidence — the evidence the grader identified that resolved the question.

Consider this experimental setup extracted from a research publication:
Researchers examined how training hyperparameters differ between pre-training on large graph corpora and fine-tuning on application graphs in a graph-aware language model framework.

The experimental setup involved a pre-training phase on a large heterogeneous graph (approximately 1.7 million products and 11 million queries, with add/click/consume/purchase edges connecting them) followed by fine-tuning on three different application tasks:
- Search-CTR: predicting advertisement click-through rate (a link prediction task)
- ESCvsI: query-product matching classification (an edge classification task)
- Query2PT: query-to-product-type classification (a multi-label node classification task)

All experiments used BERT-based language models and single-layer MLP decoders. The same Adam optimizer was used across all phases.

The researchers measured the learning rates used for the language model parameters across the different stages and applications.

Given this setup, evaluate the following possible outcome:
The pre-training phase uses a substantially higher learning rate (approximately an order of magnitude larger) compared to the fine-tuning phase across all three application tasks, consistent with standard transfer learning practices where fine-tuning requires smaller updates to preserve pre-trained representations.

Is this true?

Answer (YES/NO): NO